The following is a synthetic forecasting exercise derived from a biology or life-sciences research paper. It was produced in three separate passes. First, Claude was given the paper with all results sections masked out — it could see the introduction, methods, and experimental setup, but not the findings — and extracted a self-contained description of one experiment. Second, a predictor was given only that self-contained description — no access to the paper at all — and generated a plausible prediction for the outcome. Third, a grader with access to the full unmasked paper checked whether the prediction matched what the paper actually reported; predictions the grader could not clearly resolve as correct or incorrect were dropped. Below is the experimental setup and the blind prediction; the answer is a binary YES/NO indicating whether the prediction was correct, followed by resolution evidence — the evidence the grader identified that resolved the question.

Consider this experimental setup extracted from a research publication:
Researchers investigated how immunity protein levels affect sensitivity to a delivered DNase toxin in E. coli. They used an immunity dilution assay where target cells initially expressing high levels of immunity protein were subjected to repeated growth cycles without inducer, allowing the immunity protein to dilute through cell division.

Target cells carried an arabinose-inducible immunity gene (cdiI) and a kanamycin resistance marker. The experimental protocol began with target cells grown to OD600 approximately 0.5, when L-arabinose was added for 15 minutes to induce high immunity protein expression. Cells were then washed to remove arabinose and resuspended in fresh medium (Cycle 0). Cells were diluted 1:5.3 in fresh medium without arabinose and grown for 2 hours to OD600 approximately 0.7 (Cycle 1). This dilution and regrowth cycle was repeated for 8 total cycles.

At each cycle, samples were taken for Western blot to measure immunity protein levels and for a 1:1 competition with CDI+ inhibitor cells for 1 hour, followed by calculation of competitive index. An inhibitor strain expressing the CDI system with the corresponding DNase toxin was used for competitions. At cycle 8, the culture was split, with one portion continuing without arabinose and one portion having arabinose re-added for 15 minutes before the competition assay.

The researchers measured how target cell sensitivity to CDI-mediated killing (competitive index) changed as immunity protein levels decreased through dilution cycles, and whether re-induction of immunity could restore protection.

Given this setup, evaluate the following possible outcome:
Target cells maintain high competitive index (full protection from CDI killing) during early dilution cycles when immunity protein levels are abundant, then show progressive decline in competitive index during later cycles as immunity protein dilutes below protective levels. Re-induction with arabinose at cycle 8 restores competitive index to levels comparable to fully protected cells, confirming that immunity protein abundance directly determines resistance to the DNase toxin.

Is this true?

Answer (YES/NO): YES